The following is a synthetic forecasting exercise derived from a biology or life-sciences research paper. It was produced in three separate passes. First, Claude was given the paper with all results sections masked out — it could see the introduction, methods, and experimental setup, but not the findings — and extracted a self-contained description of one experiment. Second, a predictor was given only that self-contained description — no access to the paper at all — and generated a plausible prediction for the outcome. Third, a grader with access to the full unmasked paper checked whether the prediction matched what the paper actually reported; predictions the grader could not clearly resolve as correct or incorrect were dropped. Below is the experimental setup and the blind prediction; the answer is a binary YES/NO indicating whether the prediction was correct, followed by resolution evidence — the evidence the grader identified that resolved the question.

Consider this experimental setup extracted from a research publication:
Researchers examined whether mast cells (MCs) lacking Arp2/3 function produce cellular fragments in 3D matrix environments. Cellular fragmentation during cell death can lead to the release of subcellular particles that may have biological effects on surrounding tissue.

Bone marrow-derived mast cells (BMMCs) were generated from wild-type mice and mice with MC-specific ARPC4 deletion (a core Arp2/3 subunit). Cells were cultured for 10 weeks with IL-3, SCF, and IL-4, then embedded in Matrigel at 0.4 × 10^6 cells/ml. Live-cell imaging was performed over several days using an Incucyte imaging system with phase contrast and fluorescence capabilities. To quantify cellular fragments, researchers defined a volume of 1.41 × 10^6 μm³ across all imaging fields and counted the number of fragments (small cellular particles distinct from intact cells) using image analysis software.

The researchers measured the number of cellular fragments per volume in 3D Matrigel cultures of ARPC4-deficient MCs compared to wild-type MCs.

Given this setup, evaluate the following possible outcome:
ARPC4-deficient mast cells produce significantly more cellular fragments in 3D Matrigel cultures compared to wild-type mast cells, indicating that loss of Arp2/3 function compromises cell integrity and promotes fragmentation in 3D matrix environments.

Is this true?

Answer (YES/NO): YES